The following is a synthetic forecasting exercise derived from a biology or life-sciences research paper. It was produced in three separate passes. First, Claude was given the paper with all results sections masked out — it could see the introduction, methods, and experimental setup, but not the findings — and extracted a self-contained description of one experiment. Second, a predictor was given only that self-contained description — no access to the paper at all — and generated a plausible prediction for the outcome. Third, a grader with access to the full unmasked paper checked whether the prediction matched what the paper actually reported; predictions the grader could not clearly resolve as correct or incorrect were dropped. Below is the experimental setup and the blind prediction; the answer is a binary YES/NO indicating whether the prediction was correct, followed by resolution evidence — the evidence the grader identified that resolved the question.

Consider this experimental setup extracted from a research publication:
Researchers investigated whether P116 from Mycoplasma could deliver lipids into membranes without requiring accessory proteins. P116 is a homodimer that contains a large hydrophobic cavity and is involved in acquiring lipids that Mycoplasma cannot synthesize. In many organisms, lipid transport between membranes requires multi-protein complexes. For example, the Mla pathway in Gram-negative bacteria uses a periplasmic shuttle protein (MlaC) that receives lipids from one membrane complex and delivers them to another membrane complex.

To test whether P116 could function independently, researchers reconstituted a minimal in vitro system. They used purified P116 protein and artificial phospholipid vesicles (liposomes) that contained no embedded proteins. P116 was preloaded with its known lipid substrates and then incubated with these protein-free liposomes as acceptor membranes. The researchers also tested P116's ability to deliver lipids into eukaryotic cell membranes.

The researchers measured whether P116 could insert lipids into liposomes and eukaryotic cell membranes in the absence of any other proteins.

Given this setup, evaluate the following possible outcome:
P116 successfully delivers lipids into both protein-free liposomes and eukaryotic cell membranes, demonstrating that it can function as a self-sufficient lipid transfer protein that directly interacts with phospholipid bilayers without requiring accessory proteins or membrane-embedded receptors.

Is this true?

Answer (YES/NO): YES